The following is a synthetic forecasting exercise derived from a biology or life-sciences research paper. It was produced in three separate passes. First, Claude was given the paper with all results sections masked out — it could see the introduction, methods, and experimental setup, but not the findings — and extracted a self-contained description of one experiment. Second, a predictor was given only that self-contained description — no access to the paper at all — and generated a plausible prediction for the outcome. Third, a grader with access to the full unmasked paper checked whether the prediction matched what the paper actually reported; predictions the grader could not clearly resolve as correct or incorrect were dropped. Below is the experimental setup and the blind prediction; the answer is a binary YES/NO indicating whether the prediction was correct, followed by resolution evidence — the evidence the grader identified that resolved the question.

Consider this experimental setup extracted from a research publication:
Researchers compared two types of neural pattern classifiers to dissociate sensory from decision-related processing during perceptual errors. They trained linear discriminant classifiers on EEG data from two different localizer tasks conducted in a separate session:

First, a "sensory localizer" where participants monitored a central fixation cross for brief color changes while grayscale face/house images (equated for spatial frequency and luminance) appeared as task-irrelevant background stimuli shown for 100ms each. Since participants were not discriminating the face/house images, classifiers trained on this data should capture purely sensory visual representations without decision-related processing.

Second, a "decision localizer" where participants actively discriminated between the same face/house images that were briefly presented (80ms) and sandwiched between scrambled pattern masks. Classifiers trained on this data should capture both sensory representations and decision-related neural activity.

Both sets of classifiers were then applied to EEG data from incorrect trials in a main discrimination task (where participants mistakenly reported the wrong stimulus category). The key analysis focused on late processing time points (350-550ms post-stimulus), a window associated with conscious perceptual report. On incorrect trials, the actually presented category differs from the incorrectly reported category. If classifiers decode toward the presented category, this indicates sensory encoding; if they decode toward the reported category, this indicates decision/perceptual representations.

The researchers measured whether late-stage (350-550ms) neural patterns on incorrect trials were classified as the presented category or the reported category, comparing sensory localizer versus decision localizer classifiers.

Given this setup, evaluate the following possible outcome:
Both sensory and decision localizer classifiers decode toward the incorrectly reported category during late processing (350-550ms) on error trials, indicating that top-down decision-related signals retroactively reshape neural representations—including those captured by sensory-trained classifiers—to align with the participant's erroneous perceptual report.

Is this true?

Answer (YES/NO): NO